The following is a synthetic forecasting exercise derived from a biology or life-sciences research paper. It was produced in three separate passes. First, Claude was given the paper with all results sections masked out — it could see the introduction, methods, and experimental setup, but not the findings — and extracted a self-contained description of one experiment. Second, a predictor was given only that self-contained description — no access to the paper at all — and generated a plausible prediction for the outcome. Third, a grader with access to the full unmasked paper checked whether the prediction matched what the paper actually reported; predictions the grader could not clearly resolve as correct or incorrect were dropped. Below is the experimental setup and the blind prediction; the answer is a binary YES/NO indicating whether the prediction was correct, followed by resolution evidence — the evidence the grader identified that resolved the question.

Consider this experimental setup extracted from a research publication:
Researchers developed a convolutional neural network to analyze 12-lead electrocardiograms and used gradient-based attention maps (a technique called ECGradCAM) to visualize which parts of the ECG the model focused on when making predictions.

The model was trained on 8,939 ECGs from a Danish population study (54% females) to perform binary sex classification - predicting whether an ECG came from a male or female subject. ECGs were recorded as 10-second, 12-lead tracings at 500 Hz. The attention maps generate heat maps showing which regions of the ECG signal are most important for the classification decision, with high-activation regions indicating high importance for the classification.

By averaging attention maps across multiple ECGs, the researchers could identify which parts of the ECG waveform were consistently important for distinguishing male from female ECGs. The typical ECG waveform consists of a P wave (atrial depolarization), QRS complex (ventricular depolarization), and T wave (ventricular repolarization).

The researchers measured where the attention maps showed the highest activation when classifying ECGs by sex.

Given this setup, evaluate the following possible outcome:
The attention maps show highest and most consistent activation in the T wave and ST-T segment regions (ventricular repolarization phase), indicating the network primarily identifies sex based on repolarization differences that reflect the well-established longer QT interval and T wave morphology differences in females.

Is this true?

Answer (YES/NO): NO